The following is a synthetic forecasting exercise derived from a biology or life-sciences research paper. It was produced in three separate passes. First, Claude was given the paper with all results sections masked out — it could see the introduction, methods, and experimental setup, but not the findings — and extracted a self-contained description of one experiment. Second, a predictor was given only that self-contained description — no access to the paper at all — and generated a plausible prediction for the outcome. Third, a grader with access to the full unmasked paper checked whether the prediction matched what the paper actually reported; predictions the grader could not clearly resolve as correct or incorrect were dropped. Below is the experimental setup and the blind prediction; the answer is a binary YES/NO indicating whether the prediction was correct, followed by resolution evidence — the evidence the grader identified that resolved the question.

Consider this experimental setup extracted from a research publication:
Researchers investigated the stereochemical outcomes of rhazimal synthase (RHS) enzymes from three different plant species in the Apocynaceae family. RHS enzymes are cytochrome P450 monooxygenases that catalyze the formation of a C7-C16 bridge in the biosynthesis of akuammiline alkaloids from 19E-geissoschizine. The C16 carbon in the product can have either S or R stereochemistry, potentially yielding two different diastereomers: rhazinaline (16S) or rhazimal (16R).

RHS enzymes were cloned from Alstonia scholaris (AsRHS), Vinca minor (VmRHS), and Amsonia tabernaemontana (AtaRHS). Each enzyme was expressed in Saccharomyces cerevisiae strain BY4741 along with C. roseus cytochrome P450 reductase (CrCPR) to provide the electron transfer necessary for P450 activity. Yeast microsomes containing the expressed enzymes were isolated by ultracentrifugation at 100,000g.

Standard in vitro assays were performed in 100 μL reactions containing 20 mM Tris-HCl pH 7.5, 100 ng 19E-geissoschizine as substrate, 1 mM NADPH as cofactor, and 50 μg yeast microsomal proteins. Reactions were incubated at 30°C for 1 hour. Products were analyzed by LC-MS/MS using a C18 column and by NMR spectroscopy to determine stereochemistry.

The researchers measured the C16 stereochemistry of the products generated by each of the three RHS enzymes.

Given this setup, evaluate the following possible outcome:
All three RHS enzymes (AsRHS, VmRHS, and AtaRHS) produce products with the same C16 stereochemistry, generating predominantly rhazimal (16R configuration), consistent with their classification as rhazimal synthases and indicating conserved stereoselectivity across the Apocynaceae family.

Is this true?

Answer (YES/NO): YES